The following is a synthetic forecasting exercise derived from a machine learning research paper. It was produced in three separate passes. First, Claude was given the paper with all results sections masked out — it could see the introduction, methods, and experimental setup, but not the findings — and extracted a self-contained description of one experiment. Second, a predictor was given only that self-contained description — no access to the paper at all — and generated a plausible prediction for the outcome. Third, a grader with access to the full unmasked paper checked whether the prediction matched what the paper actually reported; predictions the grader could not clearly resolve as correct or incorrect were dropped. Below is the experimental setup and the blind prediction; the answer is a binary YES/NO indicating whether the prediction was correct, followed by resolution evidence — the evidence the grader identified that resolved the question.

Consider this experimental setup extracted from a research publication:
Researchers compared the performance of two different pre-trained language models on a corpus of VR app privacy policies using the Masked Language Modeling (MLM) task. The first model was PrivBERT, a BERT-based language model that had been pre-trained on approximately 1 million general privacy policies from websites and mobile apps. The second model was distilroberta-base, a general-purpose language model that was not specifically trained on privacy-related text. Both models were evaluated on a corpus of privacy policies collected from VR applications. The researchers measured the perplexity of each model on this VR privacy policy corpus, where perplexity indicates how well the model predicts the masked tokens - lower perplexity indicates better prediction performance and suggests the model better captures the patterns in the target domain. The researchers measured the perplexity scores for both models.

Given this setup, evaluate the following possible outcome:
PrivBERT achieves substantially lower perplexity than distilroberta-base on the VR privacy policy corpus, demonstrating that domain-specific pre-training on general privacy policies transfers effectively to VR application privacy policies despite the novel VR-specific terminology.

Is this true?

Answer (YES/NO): YES